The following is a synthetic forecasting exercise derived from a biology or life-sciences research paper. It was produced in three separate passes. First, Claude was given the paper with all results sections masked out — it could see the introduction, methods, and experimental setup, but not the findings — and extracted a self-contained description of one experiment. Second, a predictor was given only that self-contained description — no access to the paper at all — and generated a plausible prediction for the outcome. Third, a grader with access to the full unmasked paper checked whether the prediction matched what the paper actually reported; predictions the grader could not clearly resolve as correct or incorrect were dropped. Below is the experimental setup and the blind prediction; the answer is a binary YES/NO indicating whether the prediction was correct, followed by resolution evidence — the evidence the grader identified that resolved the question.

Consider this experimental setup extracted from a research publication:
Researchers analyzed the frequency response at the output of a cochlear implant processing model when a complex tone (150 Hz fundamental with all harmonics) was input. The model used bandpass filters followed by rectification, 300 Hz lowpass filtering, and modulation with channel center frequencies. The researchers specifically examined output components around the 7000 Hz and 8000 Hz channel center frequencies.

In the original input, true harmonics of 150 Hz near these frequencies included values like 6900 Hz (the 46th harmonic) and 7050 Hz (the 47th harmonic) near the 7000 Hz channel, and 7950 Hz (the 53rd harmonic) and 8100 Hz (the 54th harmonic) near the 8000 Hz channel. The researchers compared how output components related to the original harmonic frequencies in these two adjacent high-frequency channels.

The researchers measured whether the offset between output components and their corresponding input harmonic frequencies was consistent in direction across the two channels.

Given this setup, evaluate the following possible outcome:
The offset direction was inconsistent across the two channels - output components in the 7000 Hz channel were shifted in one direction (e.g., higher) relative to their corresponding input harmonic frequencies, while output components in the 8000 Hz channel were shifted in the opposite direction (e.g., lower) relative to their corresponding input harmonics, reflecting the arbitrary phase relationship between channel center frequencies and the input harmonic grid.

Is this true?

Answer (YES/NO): YES